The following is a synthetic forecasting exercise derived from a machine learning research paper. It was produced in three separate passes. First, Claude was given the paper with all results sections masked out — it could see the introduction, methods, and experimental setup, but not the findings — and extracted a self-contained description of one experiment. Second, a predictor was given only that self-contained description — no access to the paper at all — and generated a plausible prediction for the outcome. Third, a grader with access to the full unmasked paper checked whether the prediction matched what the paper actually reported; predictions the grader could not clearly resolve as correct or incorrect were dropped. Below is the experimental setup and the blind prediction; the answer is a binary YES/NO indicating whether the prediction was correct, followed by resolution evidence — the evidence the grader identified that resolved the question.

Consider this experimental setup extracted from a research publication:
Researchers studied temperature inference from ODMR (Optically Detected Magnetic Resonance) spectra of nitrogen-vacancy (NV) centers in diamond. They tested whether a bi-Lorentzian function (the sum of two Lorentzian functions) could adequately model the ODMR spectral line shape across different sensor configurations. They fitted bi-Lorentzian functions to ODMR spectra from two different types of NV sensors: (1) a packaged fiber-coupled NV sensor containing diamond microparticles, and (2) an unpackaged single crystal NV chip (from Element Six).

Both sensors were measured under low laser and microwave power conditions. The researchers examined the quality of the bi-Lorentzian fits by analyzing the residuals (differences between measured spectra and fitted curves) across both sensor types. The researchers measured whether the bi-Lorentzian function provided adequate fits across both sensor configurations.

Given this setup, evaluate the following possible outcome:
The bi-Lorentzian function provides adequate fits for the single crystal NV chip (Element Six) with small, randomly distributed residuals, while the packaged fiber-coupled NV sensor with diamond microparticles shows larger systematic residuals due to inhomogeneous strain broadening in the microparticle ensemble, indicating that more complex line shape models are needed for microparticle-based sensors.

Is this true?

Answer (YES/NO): NO